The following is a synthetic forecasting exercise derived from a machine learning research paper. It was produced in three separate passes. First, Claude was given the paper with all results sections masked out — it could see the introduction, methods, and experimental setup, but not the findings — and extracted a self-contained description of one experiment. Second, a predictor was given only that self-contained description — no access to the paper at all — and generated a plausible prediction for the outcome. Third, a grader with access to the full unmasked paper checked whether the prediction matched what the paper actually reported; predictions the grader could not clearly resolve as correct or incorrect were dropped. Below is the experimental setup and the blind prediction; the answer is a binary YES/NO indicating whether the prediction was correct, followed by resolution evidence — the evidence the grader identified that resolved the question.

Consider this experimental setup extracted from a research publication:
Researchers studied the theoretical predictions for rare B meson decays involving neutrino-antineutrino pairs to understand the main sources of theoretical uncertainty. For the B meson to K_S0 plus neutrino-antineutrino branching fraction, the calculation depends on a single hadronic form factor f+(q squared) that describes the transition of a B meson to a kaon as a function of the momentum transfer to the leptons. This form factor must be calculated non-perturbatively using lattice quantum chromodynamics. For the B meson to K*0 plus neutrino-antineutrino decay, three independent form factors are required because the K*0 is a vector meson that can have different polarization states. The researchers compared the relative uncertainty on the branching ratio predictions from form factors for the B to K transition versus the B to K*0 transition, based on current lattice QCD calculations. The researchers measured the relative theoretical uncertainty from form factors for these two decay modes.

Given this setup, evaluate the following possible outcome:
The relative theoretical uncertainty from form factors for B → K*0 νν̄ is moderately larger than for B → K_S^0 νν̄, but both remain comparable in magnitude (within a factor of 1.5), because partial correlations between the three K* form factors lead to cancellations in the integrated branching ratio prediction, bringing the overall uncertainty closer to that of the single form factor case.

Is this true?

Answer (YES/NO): NO